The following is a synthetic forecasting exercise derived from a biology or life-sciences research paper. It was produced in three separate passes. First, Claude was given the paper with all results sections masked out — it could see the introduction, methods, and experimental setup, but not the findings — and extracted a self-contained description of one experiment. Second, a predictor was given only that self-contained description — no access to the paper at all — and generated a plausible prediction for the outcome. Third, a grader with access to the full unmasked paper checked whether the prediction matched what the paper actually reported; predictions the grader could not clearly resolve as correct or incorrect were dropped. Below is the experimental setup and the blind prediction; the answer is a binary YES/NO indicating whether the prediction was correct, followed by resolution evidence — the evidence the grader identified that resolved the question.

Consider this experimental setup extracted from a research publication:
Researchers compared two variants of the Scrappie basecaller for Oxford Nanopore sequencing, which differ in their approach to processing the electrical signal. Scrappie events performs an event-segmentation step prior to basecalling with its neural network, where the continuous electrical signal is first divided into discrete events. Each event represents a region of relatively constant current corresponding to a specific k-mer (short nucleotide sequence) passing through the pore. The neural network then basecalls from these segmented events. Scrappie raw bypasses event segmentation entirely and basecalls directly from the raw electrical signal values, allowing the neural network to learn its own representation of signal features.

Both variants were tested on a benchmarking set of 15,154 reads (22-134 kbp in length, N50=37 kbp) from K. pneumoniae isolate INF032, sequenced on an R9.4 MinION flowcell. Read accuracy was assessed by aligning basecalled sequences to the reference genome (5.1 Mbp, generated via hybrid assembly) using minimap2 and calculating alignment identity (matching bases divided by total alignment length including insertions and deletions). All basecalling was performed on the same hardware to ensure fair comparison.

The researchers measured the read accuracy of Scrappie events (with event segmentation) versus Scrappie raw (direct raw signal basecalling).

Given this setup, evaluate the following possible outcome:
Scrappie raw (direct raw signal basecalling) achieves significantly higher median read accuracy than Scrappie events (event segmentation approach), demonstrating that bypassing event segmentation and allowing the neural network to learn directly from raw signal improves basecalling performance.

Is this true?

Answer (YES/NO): YES